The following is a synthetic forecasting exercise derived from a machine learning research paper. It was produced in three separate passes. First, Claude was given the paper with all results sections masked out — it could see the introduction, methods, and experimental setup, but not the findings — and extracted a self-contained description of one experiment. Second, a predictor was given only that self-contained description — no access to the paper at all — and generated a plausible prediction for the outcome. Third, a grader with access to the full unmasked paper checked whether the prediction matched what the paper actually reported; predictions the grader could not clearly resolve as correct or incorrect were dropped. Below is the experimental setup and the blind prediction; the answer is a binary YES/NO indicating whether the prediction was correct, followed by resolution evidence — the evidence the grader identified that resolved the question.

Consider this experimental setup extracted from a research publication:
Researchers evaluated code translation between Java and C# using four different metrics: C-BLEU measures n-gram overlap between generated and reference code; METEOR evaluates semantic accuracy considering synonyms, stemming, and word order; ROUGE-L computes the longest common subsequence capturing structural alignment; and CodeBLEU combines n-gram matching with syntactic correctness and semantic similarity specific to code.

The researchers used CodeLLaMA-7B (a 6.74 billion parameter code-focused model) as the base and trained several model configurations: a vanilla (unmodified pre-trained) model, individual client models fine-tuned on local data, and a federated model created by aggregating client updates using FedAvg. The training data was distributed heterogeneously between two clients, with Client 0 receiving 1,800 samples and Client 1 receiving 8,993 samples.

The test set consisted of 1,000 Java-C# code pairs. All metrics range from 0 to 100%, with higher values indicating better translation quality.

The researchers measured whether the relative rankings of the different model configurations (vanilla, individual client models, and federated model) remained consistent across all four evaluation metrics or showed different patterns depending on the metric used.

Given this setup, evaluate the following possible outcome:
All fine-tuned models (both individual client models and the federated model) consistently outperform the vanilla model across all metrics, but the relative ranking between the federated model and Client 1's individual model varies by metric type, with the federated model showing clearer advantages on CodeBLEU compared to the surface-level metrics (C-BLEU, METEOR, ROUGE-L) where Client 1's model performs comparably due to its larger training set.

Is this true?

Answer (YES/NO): NO